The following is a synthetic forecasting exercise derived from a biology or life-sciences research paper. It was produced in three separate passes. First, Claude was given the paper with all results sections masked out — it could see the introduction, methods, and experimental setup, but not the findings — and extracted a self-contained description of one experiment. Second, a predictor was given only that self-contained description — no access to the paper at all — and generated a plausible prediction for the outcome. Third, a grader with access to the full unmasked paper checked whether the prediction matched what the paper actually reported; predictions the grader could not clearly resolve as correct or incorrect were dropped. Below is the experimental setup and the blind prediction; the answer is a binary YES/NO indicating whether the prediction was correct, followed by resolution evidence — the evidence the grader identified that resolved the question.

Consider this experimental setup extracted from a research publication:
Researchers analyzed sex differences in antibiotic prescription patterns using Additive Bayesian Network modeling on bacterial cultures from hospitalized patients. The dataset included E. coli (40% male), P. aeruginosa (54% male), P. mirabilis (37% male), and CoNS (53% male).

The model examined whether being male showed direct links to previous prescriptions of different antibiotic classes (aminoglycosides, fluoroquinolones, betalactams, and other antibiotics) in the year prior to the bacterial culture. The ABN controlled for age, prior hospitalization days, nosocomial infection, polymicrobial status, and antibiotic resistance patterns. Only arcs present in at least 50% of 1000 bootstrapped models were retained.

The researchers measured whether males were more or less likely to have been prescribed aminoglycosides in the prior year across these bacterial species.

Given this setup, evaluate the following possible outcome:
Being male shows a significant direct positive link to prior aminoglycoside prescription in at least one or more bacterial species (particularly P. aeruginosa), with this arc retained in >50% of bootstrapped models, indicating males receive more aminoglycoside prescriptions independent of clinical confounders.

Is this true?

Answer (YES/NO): NO